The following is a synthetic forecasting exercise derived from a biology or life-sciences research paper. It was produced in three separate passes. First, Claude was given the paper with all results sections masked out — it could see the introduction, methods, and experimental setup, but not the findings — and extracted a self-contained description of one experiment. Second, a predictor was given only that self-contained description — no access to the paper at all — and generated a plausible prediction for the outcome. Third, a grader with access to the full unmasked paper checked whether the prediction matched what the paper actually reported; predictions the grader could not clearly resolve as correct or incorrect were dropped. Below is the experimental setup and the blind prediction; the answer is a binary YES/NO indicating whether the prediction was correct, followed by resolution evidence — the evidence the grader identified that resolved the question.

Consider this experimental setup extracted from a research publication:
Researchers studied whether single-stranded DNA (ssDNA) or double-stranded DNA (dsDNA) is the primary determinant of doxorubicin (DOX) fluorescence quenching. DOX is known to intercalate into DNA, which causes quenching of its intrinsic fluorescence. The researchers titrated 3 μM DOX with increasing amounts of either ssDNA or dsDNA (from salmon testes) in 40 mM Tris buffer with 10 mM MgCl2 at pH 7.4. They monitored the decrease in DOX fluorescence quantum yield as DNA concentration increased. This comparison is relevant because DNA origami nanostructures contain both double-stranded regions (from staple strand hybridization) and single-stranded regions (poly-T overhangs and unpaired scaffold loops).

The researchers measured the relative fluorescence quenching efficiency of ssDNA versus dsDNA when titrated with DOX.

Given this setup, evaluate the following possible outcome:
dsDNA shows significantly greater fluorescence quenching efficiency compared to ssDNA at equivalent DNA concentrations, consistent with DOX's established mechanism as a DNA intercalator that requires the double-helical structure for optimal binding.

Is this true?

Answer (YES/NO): YES